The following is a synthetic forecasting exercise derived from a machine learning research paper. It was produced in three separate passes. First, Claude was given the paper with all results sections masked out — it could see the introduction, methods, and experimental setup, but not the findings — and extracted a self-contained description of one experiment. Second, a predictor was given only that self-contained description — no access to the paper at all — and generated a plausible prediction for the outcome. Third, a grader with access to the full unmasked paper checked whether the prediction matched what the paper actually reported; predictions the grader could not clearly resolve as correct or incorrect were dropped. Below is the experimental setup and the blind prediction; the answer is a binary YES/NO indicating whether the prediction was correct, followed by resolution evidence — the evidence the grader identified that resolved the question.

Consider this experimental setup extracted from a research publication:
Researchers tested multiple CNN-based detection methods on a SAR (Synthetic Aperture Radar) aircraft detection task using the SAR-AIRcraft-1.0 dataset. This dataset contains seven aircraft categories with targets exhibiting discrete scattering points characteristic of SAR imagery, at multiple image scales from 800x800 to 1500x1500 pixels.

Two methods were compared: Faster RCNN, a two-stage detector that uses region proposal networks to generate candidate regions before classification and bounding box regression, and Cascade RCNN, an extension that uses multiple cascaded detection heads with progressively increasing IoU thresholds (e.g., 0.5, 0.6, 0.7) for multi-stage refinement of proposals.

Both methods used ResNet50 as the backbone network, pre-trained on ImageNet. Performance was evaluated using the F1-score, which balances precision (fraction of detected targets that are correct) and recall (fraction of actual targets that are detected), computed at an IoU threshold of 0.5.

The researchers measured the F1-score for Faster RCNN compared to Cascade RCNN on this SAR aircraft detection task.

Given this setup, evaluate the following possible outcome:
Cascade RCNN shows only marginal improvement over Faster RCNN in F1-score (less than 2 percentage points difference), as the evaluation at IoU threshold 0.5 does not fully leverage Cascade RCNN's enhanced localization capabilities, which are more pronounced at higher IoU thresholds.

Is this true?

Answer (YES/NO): NO